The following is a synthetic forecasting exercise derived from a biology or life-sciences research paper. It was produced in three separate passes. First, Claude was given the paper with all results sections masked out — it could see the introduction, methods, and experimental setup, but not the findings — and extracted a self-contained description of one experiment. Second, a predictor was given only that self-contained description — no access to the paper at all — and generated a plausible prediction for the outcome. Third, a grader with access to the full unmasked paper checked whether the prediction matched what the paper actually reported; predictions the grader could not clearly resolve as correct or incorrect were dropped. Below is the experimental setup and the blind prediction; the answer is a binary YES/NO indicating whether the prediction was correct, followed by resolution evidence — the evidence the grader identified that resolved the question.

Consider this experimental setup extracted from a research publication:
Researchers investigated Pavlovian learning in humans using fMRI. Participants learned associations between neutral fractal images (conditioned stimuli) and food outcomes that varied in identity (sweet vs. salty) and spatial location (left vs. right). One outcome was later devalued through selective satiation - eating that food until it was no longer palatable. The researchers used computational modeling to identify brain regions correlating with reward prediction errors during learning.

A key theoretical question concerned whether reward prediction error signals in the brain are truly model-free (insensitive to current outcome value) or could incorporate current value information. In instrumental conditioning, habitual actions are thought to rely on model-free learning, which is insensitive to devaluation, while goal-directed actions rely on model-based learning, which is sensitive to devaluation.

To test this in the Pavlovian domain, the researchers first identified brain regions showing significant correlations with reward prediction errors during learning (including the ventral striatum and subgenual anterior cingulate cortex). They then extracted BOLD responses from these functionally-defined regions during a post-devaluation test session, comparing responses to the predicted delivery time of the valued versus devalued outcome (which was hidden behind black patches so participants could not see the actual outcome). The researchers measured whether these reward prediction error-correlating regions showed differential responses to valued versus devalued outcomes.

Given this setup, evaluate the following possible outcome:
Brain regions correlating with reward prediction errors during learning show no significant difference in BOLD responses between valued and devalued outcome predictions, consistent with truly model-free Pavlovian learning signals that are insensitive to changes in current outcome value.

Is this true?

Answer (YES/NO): NO